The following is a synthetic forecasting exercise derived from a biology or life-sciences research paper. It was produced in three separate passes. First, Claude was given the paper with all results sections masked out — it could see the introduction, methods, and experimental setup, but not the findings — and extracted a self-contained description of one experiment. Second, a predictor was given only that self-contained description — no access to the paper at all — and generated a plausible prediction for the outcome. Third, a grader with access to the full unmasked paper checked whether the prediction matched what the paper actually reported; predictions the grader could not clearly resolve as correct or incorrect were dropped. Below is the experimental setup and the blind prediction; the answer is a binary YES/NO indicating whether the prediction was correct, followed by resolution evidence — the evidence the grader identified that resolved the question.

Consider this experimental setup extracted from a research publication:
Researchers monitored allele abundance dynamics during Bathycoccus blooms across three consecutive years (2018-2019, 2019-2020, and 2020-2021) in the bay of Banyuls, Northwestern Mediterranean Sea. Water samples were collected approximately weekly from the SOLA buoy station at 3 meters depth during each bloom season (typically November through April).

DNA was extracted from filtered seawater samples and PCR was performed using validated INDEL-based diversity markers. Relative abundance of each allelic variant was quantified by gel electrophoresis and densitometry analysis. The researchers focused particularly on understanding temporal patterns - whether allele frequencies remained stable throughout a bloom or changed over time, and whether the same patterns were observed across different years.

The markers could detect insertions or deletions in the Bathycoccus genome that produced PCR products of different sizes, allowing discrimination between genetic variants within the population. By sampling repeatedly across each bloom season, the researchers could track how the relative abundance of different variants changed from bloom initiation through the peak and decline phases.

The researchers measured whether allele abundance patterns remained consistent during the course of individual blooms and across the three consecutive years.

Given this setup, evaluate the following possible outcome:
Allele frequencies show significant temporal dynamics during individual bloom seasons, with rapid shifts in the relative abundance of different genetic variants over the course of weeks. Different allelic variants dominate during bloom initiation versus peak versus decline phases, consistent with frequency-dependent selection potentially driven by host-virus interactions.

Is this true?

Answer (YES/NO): NO